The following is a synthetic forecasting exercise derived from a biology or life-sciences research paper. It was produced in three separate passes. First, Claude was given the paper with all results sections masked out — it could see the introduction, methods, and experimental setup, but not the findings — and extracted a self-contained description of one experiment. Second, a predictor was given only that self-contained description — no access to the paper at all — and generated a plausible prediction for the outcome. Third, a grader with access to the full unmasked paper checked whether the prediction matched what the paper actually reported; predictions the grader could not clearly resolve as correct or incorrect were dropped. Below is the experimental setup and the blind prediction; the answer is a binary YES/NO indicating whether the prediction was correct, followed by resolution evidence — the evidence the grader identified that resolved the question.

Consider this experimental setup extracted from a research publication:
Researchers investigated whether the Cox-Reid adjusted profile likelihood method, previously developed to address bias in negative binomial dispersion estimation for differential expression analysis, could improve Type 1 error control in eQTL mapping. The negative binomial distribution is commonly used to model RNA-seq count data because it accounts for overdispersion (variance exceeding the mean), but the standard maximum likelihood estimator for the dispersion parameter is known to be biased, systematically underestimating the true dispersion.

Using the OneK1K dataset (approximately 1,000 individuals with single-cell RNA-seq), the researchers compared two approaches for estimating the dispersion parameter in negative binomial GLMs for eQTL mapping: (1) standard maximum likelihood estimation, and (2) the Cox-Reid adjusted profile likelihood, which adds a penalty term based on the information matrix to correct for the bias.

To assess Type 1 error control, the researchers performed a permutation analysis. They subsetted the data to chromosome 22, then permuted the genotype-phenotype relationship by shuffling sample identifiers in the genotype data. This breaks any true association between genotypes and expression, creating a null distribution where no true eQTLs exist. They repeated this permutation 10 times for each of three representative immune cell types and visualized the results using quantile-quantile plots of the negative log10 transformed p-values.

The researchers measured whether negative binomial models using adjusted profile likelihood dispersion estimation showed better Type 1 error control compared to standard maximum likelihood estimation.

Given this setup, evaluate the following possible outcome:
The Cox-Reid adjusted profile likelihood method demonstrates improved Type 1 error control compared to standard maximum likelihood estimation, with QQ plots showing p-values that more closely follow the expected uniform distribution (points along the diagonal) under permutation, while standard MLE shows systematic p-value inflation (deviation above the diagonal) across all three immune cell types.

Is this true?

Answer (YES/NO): NO